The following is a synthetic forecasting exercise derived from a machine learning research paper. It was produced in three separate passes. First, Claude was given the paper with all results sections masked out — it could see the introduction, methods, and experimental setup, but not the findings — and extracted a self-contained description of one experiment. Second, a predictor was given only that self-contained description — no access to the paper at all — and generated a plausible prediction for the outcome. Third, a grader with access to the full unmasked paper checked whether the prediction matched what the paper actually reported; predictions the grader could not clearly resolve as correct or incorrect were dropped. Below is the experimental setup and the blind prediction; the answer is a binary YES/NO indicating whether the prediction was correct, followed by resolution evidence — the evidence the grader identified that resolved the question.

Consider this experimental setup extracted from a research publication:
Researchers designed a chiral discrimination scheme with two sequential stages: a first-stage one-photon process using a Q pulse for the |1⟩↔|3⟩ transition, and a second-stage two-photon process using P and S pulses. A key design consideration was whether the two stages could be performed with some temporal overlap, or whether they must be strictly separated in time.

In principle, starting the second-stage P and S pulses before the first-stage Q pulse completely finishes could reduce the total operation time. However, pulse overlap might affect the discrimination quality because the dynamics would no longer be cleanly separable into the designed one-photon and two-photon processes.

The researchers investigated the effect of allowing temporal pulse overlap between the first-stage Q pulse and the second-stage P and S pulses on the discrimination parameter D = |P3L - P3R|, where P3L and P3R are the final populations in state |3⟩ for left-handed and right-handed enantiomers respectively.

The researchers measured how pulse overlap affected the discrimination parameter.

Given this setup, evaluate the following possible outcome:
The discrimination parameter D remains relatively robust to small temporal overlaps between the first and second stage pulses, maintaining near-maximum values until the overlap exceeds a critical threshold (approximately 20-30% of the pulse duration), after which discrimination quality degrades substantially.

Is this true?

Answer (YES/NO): NO